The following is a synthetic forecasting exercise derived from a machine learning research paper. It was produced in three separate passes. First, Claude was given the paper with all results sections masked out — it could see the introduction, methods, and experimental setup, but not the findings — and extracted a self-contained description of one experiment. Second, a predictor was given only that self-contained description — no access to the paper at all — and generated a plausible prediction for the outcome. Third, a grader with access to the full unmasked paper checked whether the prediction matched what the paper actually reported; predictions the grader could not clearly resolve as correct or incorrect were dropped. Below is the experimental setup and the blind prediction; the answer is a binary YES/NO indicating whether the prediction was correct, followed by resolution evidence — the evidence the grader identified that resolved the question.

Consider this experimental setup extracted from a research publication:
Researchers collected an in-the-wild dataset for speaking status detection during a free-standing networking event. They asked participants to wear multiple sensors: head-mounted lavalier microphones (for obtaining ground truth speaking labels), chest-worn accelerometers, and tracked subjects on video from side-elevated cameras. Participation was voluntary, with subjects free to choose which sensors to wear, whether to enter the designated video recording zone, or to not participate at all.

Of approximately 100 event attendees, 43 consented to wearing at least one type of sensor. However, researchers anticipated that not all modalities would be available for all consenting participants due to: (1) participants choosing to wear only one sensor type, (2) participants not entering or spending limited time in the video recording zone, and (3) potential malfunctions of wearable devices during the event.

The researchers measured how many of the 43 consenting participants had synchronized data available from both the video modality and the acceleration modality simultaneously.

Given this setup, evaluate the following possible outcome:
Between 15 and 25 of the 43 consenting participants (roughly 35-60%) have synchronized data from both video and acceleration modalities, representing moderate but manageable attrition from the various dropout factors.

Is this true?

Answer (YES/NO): YES